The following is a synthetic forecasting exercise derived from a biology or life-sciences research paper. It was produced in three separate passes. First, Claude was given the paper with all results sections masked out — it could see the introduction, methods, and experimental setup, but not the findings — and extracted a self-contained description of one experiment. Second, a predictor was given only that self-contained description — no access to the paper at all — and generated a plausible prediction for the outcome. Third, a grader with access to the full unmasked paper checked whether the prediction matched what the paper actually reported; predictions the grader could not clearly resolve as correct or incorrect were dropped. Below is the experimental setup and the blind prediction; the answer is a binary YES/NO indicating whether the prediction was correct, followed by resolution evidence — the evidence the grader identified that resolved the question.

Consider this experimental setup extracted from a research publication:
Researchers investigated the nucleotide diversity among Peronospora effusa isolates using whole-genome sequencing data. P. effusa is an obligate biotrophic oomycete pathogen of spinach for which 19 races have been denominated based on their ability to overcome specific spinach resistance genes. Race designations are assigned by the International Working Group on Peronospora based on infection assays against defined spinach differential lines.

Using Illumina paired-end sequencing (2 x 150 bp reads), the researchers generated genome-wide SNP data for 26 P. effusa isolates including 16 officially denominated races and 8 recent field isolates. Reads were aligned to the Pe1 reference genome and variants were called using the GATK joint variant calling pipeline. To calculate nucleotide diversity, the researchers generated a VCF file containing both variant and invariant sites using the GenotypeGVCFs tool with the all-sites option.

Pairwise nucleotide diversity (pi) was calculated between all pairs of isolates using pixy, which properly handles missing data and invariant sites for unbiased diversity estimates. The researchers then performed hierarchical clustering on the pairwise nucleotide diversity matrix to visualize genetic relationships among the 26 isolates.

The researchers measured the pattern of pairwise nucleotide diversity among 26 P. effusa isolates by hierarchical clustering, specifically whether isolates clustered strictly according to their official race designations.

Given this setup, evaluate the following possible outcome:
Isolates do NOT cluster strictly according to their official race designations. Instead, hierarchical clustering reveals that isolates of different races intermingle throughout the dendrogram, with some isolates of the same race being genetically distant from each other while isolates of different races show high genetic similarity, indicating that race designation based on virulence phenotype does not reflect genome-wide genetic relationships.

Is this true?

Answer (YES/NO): NO